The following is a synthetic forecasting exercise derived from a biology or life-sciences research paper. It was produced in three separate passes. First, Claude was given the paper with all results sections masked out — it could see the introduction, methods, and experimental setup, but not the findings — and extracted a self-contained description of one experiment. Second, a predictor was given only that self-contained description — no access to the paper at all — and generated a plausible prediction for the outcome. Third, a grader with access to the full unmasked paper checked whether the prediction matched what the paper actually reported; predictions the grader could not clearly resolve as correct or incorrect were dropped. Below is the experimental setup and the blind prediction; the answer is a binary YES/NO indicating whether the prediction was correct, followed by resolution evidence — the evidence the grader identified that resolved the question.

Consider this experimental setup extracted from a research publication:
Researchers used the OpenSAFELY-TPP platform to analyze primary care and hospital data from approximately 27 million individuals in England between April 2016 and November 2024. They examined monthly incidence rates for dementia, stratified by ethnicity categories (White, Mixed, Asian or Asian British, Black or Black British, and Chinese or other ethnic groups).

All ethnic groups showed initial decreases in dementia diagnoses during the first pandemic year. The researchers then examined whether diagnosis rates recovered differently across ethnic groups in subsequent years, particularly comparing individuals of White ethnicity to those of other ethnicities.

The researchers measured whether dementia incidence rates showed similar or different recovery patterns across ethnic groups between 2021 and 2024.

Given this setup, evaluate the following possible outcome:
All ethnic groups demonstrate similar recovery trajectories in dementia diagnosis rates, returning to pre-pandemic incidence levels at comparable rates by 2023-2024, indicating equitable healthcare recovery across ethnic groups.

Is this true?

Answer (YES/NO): NO